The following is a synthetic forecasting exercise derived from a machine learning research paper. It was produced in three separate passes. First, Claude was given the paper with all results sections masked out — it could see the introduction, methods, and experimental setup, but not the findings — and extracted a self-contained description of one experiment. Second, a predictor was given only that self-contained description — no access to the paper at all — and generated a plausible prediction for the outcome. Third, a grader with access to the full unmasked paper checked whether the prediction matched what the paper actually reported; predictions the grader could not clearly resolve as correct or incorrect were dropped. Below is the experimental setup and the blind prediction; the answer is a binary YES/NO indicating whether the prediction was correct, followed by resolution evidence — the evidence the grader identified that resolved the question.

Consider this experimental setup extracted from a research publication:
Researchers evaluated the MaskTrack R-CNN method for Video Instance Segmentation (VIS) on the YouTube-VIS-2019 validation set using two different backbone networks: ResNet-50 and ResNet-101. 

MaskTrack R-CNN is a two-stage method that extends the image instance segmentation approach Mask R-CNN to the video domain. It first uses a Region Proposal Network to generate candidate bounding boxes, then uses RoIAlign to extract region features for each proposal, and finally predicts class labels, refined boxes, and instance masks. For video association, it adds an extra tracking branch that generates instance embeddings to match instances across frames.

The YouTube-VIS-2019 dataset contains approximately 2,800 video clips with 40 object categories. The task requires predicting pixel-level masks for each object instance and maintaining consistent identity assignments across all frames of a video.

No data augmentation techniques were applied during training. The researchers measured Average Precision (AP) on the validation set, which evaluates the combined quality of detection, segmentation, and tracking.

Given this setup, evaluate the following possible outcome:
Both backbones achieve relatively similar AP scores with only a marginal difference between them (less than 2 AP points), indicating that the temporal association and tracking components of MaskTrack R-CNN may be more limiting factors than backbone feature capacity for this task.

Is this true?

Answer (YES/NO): YES